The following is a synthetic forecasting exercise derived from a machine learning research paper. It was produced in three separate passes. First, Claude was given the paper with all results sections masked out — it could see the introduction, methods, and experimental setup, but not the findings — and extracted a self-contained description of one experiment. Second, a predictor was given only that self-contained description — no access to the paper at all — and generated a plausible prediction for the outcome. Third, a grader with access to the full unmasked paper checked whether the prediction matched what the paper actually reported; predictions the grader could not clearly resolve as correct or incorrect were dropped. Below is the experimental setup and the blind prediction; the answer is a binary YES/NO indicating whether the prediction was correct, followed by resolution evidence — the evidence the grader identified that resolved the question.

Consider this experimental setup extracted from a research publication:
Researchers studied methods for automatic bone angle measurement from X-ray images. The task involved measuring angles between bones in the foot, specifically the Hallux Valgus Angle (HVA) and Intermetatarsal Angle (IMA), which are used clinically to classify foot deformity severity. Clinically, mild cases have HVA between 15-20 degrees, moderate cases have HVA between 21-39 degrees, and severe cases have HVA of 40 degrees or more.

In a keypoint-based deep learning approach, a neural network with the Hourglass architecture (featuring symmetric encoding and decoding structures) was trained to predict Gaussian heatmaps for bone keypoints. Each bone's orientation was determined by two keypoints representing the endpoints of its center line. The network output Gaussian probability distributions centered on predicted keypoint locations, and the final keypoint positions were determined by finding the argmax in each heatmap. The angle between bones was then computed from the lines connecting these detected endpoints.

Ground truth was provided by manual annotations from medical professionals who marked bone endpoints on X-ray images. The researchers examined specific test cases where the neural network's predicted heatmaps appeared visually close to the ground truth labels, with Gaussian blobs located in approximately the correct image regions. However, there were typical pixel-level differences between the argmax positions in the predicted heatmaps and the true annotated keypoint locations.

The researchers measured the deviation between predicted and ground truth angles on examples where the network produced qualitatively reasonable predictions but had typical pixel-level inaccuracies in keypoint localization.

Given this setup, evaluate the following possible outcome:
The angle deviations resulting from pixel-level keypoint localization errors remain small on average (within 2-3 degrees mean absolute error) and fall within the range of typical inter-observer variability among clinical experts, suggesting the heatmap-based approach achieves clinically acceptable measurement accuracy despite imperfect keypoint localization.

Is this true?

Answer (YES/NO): NO